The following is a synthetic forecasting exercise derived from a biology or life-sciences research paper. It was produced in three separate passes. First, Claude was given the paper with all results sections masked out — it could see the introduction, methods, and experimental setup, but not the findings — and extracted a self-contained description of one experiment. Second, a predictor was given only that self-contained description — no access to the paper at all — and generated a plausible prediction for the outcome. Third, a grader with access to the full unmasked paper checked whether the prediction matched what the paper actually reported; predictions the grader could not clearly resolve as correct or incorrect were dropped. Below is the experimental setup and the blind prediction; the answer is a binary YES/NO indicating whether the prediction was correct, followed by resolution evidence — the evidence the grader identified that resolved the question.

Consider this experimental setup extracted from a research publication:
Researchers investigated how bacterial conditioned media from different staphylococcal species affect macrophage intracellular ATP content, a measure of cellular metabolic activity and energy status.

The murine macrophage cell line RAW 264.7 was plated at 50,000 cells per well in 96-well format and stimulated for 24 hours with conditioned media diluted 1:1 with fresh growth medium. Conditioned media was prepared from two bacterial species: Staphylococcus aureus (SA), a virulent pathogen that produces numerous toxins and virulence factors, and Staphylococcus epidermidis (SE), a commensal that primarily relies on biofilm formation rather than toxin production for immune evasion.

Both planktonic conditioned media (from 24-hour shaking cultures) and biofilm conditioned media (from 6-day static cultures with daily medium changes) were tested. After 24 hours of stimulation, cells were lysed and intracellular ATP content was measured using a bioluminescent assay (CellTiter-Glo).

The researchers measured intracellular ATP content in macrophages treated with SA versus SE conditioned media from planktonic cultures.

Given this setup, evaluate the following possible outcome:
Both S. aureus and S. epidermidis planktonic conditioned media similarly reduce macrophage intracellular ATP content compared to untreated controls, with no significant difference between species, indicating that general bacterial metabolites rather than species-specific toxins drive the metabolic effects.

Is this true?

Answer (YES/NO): NO